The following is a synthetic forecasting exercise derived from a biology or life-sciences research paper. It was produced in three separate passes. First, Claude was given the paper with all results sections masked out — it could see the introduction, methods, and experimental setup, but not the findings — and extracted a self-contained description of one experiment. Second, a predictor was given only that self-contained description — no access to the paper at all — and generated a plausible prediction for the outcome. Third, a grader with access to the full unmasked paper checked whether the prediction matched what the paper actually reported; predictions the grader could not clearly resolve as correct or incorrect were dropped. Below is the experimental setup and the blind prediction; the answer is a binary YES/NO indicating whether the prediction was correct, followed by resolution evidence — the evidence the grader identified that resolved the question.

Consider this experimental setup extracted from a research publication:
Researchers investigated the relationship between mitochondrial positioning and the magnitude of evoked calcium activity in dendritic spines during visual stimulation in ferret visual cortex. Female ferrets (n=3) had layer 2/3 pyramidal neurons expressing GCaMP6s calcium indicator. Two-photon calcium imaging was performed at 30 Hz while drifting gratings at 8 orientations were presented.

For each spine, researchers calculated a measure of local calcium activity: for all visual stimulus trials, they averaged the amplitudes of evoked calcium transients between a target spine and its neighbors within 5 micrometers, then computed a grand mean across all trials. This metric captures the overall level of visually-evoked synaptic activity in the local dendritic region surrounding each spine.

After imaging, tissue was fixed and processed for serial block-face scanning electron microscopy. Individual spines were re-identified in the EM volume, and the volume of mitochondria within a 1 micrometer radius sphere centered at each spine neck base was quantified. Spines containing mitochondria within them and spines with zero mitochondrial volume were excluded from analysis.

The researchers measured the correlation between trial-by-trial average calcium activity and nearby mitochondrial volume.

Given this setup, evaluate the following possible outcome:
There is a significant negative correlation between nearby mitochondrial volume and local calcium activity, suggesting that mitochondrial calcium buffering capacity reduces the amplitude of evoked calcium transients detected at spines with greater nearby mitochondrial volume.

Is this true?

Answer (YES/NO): NO